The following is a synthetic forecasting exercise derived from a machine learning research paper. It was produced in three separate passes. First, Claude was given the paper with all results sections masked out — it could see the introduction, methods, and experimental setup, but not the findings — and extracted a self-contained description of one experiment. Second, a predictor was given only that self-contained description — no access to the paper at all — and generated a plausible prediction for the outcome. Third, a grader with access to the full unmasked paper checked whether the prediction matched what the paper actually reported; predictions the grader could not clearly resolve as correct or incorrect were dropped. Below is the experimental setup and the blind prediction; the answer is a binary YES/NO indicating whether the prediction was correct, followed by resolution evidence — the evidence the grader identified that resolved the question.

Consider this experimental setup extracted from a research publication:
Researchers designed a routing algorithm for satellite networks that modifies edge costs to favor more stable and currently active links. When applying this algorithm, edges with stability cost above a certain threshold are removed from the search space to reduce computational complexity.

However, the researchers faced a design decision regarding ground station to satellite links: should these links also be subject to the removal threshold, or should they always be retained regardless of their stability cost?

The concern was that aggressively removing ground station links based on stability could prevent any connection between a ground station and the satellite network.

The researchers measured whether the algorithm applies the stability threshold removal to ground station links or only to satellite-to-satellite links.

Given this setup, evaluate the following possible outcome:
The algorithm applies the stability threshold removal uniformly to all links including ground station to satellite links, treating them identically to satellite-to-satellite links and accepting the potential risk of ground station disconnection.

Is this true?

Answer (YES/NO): NO